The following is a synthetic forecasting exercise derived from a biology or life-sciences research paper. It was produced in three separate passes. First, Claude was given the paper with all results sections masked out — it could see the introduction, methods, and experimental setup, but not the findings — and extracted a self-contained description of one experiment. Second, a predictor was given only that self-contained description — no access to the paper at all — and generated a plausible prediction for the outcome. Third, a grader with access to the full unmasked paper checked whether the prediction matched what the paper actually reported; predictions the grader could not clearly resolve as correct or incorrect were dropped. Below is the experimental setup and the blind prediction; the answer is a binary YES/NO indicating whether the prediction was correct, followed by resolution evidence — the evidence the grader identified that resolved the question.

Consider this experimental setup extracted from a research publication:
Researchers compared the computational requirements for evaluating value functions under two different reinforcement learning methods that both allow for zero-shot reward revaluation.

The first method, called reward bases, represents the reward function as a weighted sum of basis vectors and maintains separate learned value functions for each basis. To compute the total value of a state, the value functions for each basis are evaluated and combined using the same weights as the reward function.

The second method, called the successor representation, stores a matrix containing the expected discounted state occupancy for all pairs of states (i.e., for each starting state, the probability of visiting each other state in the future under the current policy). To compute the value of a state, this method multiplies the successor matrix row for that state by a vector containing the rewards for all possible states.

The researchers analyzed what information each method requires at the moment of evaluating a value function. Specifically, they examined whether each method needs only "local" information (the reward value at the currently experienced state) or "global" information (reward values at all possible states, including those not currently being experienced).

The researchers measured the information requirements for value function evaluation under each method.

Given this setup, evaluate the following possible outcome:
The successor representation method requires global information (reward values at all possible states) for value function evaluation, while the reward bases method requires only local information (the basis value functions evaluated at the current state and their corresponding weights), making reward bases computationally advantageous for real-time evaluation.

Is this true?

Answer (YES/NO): YES